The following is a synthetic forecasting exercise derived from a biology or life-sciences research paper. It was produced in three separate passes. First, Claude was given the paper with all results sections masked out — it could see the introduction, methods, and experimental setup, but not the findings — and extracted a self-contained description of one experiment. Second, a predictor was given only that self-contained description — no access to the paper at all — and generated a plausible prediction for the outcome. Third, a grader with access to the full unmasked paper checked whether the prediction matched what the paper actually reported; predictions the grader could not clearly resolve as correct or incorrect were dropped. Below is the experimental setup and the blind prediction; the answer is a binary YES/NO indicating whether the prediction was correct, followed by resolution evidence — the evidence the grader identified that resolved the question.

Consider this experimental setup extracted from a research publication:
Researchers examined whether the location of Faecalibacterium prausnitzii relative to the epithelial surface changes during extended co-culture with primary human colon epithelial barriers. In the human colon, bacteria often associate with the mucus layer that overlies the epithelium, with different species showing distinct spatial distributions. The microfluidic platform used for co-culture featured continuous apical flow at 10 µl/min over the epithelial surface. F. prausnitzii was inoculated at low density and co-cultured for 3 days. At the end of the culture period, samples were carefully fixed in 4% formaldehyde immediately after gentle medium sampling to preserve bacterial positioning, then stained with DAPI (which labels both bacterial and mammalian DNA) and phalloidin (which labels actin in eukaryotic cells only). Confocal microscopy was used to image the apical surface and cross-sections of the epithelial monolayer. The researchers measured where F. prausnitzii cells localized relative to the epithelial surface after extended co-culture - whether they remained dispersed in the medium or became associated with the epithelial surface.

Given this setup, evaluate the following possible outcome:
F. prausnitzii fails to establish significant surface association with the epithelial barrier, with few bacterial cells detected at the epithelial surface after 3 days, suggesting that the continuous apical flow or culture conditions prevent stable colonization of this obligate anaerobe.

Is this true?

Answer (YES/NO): NO